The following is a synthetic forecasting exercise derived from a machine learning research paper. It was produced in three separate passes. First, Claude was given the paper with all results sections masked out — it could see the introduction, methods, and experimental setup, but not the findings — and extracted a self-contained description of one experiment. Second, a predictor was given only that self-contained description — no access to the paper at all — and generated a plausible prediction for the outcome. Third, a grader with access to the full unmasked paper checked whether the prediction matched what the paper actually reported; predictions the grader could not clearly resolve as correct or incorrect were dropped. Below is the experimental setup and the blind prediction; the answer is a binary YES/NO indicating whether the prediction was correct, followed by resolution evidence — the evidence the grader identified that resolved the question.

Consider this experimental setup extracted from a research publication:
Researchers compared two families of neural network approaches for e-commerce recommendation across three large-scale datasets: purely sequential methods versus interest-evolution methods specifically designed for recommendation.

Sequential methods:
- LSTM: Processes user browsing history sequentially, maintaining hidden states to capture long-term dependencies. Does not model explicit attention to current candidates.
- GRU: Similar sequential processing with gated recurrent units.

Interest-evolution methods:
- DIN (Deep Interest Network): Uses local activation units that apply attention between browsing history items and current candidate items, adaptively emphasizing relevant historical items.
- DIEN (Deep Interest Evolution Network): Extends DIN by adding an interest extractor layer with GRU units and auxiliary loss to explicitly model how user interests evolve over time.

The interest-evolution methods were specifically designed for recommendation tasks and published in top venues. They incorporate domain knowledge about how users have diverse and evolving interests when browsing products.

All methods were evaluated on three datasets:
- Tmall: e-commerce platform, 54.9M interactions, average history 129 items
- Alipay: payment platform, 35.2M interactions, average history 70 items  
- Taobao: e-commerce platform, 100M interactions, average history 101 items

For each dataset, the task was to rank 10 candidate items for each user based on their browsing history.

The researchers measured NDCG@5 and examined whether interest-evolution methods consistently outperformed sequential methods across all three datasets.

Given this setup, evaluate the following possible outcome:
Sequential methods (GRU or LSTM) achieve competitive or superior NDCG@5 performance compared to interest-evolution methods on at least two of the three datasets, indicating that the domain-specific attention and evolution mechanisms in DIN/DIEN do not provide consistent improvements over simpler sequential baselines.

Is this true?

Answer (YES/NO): YES